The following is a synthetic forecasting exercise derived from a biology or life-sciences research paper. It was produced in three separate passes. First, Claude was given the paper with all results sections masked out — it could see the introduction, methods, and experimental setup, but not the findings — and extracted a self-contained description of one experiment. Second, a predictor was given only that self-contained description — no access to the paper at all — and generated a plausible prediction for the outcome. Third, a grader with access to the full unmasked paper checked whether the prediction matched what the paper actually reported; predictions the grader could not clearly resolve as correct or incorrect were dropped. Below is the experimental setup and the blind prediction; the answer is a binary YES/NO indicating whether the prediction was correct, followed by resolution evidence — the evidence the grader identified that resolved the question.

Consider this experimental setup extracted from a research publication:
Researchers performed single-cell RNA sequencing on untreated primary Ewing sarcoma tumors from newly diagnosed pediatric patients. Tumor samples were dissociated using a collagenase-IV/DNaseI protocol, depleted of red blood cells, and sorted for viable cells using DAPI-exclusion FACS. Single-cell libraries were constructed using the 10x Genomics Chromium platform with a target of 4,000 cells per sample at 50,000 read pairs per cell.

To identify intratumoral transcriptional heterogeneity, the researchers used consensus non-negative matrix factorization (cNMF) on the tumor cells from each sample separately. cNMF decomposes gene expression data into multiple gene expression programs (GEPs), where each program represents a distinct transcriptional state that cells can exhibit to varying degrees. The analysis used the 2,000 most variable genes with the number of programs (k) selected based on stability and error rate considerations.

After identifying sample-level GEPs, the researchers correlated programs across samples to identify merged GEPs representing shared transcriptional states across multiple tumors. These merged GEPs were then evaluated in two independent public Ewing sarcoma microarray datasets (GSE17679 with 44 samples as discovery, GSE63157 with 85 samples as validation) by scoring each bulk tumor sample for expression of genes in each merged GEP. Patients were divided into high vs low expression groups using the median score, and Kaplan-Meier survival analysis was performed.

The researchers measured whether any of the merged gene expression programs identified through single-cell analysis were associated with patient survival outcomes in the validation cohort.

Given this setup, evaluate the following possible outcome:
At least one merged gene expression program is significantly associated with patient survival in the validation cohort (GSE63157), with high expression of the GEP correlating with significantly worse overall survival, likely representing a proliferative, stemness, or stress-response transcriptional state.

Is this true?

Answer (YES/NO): NO